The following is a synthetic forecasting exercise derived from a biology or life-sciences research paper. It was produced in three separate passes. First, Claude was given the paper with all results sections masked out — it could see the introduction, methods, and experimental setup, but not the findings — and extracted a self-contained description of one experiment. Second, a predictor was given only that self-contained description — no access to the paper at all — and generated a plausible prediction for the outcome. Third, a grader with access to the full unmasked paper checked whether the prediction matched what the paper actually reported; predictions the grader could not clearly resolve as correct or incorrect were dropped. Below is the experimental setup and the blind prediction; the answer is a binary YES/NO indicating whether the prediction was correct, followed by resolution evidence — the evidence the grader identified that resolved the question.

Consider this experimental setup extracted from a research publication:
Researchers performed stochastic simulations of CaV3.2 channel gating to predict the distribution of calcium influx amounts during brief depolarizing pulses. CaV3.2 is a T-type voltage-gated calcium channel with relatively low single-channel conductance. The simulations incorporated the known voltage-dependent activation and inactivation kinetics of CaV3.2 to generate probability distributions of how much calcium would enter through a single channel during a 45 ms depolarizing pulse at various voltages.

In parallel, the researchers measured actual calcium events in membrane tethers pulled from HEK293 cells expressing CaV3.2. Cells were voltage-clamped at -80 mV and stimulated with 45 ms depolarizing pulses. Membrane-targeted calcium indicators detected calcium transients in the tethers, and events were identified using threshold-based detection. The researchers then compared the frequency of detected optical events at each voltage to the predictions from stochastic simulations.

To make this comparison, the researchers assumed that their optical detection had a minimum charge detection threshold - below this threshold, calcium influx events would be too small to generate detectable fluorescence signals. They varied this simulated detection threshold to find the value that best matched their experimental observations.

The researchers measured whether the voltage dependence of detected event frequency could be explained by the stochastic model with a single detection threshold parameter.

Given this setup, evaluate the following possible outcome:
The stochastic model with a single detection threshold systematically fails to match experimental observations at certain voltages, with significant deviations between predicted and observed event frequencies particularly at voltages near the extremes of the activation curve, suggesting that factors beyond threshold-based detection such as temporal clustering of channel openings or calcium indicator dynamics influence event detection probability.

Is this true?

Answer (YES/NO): NO